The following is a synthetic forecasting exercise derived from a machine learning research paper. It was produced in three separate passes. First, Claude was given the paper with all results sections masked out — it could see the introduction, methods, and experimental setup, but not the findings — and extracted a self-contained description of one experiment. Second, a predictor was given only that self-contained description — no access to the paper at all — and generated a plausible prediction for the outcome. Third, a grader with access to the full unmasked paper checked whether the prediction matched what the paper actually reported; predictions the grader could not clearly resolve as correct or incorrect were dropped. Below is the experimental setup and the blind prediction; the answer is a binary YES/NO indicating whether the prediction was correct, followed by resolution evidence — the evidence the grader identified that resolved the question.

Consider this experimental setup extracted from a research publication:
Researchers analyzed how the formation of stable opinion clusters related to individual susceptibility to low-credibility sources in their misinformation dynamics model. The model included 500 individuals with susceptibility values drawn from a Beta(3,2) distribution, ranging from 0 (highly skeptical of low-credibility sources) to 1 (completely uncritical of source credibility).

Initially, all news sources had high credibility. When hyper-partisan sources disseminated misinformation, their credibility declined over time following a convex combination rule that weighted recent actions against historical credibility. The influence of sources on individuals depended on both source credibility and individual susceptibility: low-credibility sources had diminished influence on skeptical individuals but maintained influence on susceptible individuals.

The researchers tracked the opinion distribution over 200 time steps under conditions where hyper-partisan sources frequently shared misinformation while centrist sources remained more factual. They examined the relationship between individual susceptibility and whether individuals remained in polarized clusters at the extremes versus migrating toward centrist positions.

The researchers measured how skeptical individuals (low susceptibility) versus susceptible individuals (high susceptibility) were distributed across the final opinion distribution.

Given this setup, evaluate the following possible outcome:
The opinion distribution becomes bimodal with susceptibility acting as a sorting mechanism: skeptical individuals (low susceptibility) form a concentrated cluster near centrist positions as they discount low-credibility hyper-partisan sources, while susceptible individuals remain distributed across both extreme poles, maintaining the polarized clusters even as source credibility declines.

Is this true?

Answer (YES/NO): YES